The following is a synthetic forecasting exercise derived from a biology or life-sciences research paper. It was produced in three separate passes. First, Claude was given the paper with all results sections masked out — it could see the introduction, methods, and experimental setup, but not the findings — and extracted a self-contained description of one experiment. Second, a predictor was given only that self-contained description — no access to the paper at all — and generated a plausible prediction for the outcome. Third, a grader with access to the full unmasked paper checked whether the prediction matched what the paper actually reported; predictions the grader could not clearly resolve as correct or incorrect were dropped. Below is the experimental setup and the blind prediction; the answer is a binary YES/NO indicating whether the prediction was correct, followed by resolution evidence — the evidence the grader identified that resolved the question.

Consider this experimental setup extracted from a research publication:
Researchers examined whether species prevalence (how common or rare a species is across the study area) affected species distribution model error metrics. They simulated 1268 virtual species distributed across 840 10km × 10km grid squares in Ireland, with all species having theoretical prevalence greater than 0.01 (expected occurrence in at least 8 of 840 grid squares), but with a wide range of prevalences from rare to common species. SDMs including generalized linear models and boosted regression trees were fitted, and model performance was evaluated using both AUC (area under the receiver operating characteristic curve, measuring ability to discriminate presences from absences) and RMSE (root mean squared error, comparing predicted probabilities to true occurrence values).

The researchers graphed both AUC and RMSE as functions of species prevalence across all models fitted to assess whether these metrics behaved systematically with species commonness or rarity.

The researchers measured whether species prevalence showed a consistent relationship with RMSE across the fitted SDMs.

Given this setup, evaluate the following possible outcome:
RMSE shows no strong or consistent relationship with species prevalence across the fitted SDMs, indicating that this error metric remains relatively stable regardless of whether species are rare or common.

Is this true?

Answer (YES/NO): NO